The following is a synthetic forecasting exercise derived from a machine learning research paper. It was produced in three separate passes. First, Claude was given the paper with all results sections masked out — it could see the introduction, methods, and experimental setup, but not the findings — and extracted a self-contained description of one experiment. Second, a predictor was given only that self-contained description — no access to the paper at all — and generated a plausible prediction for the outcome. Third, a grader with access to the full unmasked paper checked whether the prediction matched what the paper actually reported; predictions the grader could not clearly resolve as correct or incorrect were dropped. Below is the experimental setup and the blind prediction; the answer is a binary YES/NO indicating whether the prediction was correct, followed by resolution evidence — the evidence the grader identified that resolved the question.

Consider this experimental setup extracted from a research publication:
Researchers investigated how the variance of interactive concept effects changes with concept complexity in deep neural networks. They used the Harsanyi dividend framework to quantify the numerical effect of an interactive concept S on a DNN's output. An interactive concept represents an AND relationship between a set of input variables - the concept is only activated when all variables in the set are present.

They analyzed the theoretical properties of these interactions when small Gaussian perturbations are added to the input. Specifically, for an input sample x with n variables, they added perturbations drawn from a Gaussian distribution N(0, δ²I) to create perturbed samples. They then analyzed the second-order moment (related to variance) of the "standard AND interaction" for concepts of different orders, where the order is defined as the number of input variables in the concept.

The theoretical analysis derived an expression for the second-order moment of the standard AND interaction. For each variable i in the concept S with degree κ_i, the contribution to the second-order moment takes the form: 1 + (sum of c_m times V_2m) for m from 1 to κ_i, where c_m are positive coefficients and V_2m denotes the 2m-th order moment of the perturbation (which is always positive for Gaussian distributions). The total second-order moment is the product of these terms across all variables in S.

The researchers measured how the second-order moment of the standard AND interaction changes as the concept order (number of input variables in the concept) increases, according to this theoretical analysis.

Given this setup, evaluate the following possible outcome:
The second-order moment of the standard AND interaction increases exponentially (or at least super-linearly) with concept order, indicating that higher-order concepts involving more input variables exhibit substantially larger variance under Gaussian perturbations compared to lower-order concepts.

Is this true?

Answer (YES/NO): YES